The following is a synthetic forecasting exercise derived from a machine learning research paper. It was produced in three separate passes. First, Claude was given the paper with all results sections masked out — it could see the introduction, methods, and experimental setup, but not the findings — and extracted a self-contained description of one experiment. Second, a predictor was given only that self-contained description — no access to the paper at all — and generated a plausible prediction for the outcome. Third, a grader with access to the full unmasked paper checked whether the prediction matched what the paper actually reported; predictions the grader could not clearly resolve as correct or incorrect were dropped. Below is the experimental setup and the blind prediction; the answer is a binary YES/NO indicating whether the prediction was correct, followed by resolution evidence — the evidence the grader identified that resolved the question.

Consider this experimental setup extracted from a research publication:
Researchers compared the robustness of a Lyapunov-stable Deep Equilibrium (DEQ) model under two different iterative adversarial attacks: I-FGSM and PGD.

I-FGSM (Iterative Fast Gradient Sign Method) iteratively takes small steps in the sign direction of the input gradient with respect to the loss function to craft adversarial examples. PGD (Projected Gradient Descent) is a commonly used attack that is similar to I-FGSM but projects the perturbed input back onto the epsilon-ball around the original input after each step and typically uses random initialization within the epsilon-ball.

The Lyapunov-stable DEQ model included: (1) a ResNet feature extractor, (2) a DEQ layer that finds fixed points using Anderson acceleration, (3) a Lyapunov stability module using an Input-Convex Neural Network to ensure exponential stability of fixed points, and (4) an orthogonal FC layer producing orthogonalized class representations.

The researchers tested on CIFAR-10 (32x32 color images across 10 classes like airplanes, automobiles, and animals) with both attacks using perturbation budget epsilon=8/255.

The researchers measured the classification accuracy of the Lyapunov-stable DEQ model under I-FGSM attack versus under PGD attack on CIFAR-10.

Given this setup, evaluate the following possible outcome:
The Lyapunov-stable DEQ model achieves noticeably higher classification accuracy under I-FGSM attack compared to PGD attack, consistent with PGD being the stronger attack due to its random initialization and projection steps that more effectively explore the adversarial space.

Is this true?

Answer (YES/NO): NO